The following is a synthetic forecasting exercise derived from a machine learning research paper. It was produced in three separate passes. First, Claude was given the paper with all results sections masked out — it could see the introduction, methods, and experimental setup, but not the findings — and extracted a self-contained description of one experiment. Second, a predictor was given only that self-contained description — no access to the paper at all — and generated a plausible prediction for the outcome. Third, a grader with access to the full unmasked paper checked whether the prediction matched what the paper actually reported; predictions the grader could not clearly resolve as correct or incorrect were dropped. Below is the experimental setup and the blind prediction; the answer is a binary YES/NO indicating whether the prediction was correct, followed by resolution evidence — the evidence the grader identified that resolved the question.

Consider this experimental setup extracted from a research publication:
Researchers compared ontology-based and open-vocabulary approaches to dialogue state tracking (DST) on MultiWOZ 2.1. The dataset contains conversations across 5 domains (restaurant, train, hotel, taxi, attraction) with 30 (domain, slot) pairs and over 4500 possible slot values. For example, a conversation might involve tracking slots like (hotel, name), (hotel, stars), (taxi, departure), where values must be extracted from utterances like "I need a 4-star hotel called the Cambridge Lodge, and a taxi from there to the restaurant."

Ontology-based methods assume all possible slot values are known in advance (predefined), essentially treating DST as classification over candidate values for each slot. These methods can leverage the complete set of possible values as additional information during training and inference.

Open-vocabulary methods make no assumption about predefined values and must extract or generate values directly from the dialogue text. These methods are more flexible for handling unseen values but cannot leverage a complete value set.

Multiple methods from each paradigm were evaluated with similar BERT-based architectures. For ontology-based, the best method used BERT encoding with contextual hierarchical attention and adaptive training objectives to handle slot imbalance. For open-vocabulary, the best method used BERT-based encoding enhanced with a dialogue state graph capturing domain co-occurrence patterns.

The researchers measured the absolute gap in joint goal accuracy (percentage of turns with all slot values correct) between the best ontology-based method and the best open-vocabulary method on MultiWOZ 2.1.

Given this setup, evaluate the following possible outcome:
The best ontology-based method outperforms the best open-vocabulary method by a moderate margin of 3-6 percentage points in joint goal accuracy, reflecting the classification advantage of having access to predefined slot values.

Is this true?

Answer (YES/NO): YES